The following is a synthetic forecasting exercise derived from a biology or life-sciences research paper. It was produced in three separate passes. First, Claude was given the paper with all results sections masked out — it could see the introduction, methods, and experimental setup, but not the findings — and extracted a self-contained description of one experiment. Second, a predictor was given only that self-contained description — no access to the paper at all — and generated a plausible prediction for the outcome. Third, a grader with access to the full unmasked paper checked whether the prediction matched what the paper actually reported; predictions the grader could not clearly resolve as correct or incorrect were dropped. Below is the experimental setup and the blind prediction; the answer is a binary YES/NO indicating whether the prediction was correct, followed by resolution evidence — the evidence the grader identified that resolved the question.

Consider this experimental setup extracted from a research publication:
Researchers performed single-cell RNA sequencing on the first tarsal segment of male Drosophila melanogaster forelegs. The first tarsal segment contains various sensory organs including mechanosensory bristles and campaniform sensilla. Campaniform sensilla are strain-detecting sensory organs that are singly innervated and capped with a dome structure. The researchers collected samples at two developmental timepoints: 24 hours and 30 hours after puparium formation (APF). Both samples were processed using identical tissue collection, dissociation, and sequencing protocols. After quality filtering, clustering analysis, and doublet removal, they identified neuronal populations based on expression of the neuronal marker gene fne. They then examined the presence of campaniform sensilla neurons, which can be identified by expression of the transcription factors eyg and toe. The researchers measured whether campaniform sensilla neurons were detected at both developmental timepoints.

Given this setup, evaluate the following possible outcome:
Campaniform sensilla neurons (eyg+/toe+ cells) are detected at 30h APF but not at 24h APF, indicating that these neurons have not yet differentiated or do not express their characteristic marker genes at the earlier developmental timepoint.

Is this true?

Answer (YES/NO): NO